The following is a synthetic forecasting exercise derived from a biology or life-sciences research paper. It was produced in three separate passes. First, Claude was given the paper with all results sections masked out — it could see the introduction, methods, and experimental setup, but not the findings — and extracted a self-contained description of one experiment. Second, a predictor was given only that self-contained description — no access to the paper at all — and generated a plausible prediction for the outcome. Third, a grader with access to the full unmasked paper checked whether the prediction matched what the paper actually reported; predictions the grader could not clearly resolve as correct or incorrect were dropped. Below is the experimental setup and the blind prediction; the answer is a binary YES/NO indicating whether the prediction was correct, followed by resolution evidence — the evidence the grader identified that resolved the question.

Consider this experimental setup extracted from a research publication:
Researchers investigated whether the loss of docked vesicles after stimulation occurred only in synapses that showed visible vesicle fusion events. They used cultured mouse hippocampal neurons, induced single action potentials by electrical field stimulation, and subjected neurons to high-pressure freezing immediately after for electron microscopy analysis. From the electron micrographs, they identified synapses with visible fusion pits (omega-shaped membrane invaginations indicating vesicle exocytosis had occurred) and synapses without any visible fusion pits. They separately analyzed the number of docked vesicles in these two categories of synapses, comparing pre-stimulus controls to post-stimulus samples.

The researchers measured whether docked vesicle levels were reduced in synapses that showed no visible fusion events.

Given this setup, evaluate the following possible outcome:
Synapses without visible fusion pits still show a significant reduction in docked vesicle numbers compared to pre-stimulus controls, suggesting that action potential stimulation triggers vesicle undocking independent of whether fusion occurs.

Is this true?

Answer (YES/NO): YES